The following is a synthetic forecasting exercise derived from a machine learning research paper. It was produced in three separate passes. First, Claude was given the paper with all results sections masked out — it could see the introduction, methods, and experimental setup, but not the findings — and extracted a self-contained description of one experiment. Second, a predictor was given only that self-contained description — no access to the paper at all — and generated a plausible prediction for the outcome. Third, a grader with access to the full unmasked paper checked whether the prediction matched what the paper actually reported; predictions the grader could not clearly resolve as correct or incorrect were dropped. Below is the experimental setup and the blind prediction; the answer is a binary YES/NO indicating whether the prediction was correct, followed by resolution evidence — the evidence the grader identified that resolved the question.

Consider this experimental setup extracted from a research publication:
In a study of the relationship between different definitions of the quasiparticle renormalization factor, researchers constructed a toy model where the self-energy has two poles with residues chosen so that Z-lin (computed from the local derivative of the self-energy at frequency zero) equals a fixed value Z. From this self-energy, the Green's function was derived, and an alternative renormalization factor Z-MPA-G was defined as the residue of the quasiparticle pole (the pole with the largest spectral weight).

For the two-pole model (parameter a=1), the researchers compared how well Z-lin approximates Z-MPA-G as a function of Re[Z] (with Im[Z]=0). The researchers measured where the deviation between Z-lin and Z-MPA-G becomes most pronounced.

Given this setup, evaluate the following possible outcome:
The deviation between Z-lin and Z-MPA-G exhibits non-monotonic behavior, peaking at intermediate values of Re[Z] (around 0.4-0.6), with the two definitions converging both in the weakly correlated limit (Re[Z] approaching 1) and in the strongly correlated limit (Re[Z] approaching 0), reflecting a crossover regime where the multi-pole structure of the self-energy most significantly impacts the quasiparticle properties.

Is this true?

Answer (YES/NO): NO